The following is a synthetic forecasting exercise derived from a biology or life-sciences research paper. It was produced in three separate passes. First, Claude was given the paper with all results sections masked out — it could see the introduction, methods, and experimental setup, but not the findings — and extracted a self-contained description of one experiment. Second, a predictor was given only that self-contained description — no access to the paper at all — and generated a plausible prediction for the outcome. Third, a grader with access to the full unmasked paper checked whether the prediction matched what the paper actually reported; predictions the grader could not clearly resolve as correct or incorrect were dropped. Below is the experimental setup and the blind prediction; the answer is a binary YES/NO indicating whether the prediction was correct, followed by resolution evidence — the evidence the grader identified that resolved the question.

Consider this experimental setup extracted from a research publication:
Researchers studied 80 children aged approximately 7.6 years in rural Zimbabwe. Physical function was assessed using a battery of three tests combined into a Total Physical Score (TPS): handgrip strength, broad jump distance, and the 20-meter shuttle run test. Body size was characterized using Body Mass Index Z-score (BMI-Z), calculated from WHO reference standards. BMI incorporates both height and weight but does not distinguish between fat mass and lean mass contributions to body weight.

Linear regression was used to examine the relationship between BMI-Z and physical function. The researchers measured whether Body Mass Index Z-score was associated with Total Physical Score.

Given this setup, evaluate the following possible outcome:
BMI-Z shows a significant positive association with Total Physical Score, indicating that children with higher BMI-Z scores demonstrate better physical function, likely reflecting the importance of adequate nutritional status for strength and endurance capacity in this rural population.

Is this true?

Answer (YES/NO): NO